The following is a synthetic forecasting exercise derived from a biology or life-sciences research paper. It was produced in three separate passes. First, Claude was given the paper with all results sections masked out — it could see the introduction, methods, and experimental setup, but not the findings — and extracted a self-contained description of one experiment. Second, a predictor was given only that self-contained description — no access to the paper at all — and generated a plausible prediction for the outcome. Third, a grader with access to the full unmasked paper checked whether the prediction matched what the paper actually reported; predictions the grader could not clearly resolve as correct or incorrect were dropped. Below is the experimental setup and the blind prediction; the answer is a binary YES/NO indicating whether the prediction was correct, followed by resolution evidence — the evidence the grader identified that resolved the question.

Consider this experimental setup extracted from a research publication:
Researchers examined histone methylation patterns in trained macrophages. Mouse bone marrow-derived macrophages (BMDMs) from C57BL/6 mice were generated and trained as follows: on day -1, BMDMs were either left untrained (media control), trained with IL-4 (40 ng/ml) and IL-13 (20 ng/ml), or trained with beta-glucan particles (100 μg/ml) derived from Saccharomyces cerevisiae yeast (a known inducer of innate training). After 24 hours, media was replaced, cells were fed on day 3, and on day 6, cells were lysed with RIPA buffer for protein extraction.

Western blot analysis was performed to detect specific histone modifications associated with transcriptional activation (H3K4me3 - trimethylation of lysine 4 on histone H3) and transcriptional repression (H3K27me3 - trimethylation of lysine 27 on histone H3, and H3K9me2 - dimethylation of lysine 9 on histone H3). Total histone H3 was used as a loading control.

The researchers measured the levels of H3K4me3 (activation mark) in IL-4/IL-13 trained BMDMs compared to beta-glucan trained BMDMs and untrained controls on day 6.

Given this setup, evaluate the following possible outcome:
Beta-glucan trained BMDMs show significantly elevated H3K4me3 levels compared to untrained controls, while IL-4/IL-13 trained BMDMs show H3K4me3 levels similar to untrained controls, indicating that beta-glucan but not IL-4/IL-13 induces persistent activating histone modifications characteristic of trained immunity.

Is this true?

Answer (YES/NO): NO